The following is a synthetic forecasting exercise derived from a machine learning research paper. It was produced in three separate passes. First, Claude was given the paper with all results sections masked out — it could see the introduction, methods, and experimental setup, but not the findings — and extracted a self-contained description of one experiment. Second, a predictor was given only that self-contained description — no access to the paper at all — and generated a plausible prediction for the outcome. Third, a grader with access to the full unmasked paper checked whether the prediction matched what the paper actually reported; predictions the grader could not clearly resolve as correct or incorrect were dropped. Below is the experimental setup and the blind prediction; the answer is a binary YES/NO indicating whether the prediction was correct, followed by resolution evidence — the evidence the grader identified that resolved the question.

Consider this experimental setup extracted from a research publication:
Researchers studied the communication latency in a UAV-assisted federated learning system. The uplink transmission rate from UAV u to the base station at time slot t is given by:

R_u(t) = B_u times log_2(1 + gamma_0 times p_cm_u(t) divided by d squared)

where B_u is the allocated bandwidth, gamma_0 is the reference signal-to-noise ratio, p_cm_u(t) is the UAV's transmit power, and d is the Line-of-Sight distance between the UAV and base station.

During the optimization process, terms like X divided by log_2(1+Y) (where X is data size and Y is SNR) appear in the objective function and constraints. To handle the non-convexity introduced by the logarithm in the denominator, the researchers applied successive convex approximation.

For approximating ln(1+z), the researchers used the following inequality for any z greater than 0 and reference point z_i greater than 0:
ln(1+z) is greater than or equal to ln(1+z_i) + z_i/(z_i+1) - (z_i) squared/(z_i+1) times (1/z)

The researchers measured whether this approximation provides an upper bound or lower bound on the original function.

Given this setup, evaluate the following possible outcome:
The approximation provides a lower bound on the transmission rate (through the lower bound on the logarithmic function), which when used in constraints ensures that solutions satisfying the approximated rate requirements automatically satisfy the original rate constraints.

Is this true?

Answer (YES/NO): YES